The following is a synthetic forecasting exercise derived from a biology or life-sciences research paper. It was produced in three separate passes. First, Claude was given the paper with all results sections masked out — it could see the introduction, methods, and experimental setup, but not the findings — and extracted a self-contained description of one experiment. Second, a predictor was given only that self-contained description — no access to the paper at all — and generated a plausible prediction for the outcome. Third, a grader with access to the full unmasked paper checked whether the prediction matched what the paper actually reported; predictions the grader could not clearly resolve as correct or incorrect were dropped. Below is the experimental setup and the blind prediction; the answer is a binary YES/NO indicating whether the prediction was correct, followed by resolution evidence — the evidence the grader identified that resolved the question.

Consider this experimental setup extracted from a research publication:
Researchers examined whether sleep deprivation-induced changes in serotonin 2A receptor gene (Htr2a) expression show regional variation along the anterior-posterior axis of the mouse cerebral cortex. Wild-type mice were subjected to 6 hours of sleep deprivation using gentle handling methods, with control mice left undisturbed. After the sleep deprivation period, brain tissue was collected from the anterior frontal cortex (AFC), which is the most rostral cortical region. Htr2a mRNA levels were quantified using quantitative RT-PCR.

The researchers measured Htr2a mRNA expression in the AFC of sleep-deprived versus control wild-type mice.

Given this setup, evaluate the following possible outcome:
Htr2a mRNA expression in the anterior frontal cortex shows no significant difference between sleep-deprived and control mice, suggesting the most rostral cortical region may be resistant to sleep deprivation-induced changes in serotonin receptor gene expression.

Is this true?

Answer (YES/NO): YES